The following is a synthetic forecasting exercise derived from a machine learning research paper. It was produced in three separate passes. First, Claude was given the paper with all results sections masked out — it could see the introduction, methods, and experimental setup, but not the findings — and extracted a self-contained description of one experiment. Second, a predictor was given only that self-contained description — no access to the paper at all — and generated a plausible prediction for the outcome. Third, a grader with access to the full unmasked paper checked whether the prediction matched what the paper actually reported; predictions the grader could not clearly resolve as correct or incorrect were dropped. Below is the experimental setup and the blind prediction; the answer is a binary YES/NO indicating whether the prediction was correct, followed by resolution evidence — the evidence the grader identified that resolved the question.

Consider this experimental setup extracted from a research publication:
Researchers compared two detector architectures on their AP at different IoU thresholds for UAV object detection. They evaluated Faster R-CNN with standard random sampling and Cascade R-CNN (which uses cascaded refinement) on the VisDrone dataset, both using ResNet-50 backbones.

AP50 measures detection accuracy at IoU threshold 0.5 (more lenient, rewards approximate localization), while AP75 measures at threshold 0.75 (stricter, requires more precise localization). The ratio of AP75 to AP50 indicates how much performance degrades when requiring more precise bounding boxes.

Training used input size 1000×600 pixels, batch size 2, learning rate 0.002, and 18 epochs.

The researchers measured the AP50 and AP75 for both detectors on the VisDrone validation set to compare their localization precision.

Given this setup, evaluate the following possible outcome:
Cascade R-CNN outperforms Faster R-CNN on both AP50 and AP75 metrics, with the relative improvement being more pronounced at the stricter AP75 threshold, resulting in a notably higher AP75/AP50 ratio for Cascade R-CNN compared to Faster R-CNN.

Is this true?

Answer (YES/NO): YES